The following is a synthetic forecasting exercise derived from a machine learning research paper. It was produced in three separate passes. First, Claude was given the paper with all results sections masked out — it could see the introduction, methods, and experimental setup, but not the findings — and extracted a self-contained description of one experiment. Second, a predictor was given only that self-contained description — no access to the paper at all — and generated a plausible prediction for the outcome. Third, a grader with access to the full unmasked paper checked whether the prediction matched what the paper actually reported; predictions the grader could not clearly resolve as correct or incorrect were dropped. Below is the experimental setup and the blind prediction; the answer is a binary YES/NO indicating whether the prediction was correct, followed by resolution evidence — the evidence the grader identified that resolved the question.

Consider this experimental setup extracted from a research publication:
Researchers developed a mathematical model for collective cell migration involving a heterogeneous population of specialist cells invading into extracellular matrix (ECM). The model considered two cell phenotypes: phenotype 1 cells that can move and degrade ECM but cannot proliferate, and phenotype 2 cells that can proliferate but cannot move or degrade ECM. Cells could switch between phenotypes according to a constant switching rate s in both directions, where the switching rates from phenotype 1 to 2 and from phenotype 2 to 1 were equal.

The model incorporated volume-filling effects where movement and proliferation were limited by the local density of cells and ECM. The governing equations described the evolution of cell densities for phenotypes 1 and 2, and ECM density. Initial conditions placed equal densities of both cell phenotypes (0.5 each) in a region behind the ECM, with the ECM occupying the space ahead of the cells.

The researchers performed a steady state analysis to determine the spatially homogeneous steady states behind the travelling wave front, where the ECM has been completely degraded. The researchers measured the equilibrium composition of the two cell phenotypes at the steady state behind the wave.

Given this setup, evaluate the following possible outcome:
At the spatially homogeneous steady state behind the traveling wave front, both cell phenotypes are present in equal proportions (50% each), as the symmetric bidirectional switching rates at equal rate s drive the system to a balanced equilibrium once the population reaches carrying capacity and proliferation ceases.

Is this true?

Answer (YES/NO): YES